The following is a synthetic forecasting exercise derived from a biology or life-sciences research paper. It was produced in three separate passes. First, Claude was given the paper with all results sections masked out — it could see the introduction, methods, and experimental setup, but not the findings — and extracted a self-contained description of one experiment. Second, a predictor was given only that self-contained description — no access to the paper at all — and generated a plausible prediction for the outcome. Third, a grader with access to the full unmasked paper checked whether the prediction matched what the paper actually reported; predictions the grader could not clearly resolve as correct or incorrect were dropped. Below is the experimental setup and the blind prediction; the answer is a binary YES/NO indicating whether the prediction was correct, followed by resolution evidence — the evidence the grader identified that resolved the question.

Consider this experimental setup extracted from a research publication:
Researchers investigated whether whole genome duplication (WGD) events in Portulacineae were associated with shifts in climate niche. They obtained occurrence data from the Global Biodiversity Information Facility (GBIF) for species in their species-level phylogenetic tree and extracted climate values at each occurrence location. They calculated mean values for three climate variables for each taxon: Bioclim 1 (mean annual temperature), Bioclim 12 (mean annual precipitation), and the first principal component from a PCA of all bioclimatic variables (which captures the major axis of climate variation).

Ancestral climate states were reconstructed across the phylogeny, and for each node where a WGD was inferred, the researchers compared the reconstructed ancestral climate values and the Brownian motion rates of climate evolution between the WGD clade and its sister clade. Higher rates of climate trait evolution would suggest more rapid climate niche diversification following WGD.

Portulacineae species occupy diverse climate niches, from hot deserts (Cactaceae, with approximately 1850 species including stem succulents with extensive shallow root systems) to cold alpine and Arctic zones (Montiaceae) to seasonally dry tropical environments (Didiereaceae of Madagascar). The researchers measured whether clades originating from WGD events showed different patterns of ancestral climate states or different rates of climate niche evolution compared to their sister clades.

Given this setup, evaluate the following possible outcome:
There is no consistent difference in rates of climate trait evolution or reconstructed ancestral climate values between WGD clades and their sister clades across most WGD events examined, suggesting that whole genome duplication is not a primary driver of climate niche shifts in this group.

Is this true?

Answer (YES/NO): NO